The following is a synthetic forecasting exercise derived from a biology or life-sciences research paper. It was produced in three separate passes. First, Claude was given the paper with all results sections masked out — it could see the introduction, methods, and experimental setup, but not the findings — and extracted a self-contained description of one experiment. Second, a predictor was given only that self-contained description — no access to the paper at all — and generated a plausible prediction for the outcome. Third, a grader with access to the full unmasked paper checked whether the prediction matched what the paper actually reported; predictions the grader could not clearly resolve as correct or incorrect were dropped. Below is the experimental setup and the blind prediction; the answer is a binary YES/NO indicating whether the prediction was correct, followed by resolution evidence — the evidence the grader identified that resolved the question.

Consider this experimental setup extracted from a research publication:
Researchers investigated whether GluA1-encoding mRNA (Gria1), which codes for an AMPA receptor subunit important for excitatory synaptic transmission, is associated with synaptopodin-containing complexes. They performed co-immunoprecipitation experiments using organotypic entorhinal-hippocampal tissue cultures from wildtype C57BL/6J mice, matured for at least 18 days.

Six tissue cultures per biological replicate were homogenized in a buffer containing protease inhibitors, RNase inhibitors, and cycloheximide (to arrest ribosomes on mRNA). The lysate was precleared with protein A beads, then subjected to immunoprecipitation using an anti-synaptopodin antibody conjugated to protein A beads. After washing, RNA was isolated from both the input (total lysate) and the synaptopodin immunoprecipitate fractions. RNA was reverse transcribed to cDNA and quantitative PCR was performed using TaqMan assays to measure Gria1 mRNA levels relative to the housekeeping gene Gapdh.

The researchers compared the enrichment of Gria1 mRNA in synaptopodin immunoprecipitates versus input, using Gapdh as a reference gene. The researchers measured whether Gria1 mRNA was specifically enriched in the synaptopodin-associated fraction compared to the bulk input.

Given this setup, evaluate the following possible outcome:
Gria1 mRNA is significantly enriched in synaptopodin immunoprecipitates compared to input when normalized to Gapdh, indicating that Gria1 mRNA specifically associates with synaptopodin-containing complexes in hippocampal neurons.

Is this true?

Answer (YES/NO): YES